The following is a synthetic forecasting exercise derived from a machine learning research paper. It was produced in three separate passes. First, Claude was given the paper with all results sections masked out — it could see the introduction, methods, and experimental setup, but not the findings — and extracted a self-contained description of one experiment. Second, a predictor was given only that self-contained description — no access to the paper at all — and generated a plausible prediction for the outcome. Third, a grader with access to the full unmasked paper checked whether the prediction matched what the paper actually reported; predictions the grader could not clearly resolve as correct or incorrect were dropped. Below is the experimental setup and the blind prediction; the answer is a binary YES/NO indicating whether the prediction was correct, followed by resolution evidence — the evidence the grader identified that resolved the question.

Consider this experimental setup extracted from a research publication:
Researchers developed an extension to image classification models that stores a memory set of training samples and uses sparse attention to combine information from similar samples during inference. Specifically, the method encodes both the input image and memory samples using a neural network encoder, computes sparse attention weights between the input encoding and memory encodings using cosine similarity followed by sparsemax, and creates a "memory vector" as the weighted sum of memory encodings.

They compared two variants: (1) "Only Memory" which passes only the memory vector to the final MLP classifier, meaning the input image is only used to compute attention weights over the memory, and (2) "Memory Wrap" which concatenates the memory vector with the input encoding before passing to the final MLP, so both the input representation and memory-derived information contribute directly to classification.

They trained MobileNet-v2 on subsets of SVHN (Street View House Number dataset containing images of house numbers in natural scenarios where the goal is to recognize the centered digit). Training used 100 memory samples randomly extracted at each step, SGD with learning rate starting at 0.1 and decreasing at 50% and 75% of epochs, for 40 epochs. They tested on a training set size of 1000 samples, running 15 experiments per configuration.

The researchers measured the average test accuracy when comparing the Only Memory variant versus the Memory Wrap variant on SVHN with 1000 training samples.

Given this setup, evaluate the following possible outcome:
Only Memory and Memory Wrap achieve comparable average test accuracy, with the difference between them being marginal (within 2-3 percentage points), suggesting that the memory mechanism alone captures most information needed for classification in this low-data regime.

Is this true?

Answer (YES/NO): NO